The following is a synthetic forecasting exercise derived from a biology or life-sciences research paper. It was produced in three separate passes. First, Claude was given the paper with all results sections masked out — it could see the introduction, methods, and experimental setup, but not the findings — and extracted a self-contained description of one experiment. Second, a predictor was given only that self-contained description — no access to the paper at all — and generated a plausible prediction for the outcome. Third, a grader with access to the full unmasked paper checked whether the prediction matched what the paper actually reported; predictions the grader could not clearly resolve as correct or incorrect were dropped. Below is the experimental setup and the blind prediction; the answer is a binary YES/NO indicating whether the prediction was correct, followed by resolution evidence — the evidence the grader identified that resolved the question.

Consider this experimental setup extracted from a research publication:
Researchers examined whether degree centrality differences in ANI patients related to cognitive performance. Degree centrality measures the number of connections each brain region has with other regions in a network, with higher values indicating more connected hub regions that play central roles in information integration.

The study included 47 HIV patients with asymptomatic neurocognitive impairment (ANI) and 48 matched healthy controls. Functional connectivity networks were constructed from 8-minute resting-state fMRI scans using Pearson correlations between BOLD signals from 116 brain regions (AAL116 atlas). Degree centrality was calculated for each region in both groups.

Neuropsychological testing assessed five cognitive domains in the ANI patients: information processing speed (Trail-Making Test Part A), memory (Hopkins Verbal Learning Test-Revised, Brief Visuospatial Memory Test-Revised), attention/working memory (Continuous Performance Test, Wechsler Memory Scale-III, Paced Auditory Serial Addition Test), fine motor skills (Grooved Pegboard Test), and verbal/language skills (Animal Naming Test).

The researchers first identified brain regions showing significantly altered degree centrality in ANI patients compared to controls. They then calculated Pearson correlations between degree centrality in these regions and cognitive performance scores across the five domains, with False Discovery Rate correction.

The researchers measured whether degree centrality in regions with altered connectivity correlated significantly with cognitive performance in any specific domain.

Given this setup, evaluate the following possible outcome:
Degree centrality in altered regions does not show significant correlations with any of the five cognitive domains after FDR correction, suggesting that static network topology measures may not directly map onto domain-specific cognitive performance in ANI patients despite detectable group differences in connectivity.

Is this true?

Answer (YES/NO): NO